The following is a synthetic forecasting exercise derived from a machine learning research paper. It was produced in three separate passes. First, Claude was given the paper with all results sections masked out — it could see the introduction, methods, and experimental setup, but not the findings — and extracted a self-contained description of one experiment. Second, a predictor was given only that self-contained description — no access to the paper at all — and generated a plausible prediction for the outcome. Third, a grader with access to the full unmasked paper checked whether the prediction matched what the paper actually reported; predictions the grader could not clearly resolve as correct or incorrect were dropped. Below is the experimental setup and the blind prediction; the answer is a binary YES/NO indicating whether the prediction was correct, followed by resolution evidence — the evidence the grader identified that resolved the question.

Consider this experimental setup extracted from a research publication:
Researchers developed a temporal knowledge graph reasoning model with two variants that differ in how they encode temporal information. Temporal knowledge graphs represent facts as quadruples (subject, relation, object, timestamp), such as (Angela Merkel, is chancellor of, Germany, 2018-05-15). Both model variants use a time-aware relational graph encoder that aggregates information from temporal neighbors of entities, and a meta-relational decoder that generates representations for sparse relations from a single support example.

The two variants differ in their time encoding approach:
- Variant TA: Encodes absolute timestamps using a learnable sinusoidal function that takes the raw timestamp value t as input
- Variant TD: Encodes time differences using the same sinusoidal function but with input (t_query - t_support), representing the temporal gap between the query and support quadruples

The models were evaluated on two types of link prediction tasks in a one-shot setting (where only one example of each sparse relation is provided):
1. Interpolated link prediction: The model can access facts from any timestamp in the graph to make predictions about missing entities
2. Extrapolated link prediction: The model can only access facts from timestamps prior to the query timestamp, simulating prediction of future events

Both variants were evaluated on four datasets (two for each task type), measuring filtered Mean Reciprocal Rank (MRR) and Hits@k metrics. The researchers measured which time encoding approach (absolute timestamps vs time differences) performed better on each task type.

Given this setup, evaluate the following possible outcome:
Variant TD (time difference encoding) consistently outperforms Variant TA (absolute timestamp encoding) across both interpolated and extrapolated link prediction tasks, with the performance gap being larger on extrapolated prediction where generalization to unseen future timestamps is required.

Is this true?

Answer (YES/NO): NO